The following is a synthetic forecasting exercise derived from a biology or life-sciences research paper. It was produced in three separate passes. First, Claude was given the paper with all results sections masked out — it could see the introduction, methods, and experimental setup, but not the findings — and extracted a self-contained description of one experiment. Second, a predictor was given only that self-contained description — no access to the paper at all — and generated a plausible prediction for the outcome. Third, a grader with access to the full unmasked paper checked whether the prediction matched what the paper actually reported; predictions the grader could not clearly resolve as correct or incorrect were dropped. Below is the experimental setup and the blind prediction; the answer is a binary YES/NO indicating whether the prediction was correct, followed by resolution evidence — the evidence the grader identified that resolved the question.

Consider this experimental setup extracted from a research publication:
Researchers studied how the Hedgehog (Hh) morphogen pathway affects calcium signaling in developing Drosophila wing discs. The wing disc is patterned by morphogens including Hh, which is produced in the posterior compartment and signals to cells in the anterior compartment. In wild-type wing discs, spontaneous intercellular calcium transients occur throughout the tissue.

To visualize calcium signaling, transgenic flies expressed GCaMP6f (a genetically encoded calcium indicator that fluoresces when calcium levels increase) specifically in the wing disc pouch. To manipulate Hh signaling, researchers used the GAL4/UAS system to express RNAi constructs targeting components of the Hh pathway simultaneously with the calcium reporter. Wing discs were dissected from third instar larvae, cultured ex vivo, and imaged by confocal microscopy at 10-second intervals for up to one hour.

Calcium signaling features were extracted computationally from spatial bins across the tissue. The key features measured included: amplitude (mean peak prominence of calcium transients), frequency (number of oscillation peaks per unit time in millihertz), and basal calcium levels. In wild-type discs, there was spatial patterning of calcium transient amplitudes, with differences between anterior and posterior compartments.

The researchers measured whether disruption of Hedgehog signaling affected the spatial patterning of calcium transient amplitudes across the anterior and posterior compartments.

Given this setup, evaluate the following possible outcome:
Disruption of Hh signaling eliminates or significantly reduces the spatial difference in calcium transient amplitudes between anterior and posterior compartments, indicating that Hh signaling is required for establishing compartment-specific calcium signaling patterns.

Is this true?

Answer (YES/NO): YES